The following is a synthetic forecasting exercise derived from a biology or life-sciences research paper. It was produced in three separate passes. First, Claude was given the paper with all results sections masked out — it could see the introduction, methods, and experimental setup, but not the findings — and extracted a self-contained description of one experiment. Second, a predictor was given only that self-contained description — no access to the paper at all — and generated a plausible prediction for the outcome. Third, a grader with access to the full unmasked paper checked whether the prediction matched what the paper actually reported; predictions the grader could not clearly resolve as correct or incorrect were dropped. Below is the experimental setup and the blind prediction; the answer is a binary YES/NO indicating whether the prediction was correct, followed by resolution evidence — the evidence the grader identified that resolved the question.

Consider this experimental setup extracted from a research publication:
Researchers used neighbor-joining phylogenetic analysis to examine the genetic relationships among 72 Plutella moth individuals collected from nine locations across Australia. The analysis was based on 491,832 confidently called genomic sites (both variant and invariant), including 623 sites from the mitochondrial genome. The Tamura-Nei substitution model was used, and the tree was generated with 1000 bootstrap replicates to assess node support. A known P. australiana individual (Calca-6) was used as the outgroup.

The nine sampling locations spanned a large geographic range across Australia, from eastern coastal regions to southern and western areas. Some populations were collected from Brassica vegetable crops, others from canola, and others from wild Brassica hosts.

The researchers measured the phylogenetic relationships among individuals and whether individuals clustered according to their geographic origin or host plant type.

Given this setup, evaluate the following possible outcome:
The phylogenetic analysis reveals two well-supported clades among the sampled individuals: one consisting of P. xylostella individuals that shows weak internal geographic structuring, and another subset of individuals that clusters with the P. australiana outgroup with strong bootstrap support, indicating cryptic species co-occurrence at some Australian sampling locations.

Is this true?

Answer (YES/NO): YES